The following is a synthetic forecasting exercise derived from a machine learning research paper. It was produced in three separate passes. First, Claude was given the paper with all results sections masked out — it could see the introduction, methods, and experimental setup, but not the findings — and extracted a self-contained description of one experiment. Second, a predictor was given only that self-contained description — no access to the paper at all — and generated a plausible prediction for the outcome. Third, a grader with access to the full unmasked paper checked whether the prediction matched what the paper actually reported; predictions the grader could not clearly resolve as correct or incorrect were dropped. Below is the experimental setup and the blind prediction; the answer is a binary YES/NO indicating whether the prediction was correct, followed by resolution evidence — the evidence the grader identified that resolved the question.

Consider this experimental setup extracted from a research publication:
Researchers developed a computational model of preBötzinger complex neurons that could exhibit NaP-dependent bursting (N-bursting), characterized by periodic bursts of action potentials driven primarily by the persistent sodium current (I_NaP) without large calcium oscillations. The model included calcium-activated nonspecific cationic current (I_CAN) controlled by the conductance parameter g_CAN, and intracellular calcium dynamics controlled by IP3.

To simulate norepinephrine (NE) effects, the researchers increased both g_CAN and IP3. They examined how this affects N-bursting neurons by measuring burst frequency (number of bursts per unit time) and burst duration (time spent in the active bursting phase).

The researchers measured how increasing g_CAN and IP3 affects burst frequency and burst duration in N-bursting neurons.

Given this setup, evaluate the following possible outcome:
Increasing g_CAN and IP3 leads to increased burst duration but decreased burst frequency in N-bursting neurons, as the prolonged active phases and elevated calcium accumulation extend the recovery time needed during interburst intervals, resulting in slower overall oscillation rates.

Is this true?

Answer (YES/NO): NO